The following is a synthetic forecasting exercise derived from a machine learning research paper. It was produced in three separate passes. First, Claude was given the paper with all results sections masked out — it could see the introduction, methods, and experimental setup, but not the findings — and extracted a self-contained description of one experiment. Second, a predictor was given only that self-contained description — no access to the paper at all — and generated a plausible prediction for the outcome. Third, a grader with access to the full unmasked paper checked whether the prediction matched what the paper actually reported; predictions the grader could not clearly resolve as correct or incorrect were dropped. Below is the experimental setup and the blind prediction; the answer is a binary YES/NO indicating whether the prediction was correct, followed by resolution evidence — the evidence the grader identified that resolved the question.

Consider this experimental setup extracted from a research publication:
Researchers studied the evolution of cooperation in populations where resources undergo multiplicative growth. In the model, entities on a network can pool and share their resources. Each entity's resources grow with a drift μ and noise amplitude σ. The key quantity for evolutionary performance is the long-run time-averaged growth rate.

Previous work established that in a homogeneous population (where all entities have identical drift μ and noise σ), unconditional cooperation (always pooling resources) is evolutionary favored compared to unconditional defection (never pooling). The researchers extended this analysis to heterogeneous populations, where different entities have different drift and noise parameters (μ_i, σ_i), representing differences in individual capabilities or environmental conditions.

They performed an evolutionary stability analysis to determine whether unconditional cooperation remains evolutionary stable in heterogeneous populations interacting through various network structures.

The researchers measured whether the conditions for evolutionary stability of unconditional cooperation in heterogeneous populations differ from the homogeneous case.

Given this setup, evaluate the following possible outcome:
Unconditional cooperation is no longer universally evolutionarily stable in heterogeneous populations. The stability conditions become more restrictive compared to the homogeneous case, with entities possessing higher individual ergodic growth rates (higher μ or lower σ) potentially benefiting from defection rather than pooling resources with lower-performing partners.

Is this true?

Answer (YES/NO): YES